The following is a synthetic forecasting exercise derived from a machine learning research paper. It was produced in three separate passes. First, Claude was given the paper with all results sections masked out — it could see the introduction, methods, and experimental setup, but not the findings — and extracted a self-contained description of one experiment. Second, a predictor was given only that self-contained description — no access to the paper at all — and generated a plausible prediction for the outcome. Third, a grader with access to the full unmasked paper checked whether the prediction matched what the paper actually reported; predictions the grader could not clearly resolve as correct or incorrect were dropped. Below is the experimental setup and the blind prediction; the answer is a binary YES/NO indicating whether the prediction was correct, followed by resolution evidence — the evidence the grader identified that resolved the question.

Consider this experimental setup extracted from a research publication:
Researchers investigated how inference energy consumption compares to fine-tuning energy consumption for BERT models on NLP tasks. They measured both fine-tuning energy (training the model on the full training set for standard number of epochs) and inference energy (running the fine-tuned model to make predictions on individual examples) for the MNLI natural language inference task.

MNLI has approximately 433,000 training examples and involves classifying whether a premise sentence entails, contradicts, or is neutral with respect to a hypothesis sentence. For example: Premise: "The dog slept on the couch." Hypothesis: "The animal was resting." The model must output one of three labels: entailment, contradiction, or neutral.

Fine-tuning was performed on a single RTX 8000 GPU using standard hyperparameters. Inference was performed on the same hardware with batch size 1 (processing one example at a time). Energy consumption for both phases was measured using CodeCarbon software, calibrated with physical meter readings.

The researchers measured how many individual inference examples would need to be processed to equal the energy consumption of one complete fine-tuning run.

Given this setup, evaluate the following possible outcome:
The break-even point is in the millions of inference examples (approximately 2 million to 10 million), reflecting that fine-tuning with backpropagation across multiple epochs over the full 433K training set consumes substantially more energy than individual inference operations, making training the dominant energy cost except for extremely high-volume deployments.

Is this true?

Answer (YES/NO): NO